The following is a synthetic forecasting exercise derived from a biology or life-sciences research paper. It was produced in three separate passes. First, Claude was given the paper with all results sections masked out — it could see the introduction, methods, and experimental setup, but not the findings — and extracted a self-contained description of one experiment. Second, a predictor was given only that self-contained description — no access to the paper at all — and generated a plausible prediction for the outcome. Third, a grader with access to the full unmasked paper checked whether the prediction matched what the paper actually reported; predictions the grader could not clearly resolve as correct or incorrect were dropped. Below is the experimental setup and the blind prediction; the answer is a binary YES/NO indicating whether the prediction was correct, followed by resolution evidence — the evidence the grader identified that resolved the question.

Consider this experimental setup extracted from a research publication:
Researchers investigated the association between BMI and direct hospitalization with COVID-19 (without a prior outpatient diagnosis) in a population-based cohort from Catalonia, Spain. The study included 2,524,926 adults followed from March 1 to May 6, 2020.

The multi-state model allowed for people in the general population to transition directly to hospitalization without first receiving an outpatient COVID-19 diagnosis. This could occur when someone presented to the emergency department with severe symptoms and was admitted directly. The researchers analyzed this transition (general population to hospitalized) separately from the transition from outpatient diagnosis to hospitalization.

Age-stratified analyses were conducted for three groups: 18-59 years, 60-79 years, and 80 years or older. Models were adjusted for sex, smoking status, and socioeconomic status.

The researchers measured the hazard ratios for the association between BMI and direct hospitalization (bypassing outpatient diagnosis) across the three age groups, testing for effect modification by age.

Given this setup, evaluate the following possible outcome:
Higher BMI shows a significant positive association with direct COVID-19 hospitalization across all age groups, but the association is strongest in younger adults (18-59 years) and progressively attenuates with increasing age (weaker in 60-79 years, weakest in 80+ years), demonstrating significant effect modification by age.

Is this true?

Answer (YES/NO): NO